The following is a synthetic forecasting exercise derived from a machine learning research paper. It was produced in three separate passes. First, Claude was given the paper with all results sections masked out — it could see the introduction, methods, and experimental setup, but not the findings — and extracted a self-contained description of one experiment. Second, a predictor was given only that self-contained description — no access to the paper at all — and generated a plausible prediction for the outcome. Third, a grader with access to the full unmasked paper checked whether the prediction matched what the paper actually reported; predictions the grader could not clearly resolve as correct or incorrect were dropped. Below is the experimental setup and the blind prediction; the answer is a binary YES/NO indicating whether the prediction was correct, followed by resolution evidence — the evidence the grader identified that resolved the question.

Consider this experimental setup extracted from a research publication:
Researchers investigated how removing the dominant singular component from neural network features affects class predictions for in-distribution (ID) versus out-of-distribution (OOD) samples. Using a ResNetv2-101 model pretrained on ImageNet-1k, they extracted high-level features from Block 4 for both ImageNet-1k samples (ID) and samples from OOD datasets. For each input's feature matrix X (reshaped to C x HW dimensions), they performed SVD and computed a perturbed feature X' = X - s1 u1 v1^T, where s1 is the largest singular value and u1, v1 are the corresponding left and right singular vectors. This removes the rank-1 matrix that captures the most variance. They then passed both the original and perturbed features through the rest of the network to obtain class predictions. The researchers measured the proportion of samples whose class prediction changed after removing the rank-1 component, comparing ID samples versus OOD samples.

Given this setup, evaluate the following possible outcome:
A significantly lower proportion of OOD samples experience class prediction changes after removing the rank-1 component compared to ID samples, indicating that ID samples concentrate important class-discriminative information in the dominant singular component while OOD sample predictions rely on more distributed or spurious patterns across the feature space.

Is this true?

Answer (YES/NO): NO